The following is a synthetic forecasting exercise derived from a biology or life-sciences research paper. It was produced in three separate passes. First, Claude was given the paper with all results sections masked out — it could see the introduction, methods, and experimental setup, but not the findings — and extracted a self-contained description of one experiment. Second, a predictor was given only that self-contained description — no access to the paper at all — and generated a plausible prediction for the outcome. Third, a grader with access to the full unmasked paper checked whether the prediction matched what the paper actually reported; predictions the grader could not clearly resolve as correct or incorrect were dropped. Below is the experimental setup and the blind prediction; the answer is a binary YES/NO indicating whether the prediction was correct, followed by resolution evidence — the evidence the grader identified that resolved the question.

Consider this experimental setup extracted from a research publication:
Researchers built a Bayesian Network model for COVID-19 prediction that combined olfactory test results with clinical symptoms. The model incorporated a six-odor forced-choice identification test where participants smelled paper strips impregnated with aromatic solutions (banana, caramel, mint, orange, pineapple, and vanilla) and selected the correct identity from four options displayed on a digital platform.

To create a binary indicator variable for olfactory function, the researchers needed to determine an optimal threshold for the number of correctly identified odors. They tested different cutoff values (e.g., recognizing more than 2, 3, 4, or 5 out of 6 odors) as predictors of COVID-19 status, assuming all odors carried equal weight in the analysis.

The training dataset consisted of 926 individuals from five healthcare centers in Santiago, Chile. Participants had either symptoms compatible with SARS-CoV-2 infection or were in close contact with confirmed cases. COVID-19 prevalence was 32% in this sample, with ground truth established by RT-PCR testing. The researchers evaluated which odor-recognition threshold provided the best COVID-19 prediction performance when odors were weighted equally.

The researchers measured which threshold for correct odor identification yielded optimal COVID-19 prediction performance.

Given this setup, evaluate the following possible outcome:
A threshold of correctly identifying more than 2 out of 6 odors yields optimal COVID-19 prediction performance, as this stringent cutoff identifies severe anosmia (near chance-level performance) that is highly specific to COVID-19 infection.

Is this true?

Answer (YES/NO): NO